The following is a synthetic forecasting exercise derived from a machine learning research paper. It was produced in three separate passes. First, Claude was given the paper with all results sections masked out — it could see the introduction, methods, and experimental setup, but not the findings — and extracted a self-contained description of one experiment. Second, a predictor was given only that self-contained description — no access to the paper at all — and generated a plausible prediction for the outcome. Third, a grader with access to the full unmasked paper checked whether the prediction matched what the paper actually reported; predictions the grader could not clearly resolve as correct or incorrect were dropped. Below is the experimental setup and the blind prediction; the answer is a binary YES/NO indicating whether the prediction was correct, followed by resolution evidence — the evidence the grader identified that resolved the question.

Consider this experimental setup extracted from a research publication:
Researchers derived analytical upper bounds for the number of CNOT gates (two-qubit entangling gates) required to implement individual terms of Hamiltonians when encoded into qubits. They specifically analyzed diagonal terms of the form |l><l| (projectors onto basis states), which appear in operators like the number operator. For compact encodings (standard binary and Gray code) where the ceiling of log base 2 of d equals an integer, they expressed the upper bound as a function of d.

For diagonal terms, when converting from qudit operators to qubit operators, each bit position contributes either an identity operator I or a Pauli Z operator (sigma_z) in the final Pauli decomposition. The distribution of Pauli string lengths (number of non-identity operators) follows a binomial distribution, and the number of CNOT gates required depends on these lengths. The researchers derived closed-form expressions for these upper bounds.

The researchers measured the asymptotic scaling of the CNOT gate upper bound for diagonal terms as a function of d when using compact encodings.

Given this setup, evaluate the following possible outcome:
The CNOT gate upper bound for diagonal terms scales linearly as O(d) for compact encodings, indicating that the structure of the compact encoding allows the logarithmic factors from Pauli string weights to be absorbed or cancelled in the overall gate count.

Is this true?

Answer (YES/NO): NO